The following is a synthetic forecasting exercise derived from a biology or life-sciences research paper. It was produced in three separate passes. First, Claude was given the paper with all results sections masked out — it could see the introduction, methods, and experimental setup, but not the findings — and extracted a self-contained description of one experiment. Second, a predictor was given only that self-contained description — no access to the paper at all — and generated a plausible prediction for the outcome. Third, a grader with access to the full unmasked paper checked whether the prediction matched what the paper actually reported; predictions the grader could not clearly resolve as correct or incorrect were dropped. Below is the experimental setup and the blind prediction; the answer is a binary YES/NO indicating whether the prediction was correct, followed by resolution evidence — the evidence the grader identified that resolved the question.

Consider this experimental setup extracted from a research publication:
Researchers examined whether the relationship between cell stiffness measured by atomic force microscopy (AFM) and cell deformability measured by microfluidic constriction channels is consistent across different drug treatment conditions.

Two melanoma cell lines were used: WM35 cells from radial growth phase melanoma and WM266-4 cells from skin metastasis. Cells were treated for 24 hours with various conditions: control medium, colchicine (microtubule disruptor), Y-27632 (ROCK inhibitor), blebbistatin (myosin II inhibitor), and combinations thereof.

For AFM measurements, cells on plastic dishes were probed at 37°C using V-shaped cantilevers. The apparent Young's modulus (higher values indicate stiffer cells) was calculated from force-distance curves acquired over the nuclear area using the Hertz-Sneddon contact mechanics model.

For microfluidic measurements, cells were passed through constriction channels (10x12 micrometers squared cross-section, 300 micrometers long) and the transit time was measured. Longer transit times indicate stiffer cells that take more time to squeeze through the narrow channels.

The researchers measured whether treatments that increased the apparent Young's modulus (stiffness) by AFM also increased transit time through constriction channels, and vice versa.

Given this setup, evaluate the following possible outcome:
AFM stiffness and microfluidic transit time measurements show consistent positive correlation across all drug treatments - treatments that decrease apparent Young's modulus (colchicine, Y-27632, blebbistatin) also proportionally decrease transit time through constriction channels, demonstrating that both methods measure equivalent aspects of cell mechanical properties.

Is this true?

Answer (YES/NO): NO